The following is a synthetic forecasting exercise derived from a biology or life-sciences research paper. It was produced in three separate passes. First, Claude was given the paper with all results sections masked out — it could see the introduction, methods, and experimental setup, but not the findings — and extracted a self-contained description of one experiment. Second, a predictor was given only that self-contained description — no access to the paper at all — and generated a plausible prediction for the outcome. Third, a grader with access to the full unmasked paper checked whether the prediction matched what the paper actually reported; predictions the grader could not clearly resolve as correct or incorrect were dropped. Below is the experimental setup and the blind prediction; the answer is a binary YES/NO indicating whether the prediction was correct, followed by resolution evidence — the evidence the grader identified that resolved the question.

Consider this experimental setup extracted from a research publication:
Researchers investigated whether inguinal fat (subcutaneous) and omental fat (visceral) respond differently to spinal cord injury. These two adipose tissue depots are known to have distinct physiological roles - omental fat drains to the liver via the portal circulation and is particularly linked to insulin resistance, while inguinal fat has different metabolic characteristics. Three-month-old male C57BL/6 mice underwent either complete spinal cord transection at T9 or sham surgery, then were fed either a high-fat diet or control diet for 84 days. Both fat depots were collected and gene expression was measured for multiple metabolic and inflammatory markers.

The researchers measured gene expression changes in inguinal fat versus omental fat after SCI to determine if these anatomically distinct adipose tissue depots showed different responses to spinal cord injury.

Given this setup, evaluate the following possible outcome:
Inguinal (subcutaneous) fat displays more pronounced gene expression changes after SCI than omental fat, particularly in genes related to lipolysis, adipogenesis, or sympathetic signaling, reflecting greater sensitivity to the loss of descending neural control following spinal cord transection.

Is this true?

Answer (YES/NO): NO